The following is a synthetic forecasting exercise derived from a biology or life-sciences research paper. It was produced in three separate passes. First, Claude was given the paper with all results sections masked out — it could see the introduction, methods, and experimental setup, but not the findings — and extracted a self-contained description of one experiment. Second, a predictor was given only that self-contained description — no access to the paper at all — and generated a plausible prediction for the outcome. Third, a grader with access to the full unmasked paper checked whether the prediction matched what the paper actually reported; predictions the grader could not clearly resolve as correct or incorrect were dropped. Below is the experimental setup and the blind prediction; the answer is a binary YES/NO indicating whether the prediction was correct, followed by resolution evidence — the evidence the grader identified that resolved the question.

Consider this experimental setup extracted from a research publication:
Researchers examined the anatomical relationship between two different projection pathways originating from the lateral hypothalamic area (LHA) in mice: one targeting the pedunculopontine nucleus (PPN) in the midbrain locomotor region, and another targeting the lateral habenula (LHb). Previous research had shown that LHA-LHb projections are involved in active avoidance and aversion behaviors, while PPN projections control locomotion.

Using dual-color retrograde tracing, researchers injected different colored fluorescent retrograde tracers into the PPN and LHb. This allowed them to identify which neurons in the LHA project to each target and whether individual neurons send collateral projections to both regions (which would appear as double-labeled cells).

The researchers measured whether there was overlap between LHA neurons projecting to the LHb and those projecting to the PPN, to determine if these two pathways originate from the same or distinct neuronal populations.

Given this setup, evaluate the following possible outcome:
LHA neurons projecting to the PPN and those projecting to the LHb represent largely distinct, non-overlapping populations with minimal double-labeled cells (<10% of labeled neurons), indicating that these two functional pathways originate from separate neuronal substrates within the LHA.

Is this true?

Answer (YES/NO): YES